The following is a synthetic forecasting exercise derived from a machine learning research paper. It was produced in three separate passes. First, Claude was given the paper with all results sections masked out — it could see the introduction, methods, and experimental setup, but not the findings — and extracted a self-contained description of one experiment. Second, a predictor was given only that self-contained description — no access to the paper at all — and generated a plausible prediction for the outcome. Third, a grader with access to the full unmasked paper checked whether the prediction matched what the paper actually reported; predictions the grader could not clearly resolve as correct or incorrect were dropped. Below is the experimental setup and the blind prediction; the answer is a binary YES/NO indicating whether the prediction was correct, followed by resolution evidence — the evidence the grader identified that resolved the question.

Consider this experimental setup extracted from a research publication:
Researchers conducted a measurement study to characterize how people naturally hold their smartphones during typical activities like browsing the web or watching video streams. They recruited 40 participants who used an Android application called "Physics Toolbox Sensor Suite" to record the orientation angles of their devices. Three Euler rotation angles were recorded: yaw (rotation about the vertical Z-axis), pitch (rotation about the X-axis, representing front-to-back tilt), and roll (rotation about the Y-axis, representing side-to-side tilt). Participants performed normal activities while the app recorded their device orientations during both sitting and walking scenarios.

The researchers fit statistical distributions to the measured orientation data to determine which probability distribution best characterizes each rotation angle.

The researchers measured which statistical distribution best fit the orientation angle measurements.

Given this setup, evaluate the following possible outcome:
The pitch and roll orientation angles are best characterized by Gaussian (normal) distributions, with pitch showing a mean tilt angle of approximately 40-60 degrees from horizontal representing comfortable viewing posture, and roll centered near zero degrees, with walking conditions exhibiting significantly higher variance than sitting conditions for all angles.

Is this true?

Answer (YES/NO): NO